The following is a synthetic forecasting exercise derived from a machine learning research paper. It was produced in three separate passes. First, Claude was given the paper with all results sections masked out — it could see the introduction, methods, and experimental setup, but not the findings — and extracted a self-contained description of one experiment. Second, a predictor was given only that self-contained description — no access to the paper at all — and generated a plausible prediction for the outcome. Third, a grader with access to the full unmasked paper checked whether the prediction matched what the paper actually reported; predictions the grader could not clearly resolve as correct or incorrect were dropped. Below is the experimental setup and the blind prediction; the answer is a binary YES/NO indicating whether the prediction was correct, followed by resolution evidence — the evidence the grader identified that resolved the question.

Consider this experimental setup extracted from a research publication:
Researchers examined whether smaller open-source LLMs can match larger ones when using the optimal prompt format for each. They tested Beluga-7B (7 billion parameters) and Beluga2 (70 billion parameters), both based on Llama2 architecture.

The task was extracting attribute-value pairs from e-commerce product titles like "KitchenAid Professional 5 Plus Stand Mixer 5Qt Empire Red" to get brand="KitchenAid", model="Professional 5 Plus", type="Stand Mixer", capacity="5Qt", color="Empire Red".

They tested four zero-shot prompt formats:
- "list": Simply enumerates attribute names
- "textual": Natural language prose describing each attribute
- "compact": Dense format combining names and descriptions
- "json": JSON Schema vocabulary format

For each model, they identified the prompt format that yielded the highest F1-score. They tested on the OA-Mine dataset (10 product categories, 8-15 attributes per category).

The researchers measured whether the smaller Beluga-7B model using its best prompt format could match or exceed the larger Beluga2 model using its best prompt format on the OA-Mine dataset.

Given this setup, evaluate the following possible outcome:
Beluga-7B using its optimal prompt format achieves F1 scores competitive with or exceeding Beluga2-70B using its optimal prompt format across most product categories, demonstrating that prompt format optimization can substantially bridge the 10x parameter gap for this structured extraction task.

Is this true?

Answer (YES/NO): NO